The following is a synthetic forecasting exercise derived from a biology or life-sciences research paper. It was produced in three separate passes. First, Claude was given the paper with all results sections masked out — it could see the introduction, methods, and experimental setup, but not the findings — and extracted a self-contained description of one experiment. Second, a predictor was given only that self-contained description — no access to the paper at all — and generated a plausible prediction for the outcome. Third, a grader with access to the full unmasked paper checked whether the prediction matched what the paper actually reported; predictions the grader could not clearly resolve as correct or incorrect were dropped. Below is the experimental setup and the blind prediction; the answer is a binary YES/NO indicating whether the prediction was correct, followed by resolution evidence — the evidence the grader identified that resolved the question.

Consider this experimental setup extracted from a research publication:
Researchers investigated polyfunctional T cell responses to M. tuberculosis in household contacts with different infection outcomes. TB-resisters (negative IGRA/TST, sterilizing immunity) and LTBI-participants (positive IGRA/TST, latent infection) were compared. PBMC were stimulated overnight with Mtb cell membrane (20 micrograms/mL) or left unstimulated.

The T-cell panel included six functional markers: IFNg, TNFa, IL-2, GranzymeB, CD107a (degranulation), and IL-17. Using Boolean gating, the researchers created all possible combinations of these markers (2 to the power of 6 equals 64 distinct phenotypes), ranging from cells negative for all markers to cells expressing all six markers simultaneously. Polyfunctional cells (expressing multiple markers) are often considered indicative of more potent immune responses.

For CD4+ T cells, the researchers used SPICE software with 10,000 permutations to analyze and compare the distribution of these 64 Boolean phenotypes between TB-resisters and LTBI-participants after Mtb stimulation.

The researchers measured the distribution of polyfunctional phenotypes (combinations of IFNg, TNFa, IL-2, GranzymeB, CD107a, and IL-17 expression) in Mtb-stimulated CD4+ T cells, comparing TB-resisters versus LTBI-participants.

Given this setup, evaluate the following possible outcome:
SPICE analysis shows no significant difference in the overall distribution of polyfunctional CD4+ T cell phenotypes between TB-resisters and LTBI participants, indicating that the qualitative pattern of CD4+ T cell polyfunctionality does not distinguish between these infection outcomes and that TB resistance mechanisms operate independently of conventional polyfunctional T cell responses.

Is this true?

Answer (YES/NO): NO